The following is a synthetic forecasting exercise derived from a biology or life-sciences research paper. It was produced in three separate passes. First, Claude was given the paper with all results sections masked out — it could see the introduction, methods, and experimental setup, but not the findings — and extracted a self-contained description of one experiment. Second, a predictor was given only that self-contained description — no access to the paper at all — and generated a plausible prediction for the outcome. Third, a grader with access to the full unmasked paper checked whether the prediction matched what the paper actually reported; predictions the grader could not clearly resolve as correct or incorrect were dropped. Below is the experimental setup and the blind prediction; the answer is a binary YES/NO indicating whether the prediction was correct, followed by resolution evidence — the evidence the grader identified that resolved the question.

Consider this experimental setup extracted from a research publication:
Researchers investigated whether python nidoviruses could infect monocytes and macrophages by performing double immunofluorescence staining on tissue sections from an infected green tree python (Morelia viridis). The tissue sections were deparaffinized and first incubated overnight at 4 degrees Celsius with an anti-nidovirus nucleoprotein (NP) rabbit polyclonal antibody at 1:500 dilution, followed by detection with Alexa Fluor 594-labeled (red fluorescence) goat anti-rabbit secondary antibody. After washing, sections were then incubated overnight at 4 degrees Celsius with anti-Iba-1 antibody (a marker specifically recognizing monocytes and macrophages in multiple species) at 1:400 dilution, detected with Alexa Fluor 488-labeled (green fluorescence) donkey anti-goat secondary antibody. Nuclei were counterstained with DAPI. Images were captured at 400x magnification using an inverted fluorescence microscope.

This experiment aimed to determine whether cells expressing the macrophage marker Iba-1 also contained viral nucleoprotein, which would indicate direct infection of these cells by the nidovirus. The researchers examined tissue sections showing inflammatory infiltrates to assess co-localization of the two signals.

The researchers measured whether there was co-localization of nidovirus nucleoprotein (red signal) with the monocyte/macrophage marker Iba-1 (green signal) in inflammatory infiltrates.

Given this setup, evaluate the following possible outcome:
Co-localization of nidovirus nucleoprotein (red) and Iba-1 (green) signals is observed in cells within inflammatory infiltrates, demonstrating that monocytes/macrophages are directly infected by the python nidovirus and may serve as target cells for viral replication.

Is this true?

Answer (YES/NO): YES